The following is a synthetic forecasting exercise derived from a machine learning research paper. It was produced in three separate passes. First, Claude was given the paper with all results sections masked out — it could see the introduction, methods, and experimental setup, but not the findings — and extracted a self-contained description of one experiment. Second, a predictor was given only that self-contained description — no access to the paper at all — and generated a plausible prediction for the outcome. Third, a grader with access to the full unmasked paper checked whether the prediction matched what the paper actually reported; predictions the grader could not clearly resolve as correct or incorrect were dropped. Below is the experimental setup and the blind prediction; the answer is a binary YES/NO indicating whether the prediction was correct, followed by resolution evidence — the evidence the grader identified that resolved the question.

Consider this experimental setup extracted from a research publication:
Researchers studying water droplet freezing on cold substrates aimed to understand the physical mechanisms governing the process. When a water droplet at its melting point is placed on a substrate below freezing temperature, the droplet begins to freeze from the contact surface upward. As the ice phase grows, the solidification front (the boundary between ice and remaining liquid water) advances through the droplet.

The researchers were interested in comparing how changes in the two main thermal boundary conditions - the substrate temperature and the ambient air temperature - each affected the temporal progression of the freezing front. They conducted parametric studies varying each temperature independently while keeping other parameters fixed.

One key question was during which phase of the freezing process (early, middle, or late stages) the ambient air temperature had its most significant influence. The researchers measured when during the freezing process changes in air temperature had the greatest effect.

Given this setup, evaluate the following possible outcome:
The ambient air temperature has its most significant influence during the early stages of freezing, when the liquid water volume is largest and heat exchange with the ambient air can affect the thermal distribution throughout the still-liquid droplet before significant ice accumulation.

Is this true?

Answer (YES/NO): YES